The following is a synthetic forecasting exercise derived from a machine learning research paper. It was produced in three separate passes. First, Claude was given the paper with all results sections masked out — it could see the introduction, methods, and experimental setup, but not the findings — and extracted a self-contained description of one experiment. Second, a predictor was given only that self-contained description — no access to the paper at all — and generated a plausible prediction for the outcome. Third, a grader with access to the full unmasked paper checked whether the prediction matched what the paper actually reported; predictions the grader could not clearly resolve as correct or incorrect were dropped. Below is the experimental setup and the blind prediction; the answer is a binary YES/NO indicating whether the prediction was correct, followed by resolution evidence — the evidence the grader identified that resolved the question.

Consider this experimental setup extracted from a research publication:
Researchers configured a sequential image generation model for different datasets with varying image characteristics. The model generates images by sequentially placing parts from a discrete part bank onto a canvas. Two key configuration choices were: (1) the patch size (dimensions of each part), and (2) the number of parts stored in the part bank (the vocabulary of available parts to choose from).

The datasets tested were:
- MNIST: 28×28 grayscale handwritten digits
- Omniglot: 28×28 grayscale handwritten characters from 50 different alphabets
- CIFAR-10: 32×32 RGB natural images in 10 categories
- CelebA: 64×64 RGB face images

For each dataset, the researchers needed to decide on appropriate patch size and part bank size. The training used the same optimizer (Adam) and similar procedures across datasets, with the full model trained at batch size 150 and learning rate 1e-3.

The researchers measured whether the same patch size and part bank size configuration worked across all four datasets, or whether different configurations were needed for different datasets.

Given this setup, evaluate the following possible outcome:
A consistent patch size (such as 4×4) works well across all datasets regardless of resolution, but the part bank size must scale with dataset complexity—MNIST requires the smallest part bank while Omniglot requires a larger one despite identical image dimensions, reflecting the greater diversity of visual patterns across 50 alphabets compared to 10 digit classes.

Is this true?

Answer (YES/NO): NO